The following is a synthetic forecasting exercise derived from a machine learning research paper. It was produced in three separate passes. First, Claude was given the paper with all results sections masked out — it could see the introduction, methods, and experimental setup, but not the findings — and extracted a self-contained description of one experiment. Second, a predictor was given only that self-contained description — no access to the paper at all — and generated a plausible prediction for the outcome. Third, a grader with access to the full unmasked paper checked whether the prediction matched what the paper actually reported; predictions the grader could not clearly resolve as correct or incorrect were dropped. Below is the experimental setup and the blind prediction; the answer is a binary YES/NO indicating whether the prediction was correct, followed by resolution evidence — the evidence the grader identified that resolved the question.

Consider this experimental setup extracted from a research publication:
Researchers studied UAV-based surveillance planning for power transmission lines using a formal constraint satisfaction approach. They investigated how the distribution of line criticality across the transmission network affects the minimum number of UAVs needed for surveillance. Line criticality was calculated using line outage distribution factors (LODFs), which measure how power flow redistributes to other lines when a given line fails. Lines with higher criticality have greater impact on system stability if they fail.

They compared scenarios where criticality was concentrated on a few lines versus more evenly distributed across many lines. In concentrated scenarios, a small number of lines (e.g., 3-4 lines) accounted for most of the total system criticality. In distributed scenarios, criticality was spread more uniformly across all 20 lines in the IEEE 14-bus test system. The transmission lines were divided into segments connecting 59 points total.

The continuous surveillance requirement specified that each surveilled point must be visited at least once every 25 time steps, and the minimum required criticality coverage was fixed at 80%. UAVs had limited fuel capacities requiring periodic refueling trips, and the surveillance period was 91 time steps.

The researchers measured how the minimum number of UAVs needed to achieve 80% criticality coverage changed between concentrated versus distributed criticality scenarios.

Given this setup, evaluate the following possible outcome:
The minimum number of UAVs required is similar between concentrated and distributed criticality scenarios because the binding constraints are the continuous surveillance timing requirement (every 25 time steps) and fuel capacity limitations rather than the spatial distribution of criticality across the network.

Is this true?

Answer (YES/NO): NO